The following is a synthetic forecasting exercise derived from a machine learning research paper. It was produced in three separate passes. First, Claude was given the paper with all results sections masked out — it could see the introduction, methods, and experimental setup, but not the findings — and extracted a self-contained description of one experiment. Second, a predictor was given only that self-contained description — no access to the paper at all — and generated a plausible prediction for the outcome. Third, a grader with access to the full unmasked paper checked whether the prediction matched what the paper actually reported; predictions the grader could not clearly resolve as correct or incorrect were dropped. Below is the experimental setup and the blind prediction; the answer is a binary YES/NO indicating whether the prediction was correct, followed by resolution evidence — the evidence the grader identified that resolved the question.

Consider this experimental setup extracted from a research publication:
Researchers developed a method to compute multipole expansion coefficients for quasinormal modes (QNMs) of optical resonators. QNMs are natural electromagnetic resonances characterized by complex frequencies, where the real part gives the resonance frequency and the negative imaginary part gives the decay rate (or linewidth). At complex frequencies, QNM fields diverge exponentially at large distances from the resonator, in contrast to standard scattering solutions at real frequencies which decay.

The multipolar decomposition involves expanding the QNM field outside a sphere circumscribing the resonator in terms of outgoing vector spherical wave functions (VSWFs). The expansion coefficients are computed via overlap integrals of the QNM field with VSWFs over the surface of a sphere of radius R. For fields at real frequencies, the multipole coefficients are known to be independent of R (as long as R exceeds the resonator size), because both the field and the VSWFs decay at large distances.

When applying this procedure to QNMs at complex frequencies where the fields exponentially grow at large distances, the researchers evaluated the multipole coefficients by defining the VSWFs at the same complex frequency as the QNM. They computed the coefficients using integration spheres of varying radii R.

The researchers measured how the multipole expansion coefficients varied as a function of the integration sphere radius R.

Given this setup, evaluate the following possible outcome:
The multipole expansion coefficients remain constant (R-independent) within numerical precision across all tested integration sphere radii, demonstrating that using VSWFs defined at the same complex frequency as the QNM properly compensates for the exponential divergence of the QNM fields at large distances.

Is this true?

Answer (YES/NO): YES